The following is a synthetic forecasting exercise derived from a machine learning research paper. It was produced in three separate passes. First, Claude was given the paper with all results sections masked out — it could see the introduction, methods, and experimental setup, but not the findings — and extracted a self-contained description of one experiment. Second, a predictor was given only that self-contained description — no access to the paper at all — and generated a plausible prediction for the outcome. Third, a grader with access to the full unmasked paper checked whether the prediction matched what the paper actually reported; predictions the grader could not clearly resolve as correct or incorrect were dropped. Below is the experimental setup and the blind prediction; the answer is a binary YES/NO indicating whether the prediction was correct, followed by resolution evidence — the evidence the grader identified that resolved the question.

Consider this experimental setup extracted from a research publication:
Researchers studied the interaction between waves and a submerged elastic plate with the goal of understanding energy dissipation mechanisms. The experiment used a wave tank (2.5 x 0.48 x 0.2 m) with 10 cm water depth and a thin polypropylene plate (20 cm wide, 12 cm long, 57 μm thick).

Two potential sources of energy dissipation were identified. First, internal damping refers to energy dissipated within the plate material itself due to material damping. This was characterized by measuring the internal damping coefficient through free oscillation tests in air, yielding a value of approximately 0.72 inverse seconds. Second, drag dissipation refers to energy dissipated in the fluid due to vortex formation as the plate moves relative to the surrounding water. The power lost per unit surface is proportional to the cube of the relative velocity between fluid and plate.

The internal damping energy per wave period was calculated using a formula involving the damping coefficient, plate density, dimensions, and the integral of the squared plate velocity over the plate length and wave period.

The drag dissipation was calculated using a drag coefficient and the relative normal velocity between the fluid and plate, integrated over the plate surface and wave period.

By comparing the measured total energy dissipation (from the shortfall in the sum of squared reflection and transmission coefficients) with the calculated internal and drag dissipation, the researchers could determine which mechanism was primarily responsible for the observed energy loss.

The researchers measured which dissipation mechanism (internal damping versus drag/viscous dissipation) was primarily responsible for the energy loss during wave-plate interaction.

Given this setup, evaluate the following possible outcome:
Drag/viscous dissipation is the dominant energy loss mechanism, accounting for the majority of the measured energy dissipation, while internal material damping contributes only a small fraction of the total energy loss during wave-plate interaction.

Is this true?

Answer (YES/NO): YES